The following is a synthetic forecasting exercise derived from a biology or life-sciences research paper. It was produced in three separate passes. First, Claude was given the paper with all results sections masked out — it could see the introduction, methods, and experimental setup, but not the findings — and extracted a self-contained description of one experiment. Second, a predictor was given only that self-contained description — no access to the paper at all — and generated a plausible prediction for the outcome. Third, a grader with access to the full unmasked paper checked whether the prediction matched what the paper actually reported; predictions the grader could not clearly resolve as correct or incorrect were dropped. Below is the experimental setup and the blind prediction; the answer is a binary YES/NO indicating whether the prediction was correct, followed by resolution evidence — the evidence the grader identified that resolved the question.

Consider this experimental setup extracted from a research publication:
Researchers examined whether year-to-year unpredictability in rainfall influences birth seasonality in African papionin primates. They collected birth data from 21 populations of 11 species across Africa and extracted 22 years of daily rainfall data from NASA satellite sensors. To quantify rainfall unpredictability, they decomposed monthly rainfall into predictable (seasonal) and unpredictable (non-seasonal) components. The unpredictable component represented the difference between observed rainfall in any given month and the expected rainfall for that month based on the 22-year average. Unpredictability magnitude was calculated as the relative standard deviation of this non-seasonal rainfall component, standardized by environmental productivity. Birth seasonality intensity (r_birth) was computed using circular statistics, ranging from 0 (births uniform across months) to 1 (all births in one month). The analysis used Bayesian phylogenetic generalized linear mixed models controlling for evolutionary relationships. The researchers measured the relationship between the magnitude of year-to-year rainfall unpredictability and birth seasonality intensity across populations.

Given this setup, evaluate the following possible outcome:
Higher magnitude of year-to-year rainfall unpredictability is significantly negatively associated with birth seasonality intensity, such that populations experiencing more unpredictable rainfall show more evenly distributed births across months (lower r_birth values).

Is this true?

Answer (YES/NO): YES